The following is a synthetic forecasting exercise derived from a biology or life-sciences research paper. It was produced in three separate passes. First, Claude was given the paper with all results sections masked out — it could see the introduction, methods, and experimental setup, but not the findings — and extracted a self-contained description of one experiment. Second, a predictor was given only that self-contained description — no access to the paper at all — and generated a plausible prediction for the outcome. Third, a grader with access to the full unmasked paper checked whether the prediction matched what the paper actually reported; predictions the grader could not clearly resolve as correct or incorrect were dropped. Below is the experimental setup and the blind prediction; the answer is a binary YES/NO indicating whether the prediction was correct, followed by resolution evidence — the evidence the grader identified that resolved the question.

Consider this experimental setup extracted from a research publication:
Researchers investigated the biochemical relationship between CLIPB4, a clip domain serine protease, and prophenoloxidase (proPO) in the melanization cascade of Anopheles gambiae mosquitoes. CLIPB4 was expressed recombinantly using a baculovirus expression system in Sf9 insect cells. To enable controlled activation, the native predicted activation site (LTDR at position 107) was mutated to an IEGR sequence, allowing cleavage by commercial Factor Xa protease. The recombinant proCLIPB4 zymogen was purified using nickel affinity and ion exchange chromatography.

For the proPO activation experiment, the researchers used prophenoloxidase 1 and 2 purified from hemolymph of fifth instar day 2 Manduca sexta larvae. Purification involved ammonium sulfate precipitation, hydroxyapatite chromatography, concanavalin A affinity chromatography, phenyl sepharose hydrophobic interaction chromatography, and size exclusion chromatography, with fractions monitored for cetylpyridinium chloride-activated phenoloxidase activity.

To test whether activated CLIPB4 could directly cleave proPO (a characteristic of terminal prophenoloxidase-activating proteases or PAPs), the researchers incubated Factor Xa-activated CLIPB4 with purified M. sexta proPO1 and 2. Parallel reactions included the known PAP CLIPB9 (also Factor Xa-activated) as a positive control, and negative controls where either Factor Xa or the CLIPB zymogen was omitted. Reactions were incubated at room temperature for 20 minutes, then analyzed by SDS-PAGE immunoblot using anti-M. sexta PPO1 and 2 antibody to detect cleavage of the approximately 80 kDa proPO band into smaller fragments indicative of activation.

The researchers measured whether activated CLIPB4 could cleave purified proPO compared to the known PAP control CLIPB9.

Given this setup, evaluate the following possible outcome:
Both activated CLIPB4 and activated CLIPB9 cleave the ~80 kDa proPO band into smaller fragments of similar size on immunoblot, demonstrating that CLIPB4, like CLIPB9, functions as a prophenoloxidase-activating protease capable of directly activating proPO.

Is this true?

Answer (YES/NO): YES